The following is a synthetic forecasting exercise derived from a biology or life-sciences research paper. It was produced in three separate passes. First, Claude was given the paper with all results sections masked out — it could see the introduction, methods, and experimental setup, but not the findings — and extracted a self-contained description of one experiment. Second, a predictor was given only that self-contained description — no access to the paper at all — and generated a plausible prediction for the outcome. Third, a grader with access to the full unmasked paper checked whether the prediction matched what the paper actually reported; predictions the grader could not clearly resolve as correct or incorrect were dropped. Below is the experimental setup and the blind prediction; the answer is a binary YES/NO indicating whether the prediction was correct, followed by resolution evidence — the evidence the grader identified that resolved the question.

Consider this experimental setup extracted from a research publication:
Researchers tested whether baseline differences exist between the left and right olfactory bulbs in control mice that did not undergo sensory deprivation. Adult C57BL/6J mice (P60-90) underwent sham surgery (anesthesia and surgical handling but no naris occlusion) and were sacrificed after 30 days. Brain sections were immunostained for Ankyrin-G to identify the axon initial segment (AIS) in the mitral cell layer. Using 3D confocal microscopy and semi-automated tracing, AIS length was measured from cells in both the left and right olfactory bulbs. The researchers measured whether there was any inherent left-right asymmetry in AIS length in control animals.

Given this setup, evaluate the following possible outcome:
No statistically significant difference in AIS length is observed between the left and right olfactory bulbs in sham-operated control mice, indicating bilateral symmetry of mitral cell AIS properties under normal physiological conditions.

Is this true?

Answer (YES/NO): YES